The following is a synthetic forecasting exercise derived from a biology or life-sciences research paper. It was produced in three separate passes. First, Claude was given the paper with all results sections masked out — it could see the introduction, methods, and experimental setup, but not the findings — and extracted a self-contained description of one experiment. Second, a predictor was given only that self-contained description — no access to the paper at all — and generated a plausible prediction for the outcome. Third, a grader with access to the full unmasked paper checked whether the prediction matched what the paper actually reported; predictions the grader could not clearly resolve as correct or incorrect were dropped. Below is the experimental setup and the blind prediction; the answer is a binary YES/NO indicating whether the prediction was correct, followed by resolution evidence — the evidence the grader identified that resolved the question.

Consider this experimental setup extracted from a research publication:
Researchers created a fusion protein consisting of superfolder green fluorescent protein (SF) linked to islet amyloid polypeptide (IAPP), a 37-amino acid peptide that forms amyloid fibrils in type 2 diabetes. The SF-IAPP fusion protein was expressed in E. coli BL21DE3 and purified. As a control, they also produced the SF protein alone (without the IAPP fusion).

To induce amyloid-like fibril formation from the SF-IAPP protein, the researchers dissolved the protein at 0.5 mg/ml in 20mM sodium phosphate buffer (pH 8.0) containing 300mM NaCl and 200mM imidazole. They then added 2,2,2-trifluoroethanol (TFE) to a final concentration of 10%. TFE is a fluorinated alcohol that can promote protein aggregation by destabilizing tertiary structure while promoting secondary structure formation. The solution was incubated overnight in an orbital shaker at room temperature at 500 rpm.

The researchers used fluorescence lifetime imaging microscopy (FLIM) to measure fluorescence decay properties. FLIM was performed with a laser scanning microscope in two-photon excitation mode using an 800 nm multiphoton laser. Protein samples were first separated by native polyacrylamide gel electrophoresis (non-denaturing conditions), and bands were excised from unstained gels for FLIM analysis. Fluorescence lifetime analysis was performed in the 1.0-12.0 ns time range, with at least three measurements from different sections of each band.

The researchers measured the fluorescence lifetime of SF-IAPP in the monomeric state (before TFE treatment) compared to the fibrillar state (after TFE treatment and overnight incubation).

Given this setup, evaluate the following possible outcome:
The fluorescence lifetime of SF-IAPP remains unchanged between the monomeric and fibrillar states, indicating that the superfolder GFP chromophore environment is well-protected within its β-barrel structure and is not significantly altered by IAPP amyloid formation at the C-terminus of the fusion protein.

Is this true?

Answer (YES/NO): NO